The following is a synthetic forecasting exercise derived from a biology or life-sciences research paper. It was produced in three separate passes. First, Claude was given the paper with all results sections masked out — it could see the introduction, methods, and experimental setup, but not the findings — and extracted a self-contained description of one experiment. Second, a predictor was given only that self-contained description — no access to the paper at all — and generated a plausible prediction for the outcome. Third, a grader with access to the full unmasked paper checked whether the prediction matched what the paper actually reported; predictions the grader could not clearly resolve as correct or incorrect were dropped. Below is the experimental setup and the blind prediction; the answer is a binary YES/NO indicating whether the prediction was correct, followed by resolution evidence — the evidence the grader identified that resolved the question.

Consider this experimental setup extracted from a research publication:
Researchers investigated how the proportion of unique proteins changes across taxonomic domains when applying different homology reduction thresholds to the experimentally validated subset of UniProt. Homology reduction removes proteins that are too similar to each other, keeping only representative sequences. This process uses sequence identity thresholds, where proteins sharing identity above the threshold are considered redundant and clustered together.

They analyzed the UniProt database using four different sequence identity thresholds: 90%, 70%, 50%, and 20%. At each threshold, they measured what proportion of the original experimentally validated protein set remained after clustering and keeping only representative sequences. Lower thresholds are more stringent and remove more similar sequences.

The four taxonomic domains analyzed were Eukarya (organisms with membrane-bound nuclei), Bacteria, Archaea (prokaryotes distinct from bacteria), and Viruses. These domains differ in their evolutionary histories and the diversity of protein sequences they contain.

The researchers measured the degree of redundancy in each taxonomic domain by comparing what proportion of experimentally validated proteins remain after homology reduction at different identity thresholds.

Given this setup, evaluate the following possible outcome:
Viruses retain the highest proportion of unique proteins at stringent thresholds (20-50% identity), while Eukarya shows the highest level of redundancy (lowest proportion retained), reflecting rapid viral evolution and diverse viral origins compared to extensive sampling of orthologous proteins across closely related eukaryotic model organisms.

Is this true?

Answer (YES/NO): NO